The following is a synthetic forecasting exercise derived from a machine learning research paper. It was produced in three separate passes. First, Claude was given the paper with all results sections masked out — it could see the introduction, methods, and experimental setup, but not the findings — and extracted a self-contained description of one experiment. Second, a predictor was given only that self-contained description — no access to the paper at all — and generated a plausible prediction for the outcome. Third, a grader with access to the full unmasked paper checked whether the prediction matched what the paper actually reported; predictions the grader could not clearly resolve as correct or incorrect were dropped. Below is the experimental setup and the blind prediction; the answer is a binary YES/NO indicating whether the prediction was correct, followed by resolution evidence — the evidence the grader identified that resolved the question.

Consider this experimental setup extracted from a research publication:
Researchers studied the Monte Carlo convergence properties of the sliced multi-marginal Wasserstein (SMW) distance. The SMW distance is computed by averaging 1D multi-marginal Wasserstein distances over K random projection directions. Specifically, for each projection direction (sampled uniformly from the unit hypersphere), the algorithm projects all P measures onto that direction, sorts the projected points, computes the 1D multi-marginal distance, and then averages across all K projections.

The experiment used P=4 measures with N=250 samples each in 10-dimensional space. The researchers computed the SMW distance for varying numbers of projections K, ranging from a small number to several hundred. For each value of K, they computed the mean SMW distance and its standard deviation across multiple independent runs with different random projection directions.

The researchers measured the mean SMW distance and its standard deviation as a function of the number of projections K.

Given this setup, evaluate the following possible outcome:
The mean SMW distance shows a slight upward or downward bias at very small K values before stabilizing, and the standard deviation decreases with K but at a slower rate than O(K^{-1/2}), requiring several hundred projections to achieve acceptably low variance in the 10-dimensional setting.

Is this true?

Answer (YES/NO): NO